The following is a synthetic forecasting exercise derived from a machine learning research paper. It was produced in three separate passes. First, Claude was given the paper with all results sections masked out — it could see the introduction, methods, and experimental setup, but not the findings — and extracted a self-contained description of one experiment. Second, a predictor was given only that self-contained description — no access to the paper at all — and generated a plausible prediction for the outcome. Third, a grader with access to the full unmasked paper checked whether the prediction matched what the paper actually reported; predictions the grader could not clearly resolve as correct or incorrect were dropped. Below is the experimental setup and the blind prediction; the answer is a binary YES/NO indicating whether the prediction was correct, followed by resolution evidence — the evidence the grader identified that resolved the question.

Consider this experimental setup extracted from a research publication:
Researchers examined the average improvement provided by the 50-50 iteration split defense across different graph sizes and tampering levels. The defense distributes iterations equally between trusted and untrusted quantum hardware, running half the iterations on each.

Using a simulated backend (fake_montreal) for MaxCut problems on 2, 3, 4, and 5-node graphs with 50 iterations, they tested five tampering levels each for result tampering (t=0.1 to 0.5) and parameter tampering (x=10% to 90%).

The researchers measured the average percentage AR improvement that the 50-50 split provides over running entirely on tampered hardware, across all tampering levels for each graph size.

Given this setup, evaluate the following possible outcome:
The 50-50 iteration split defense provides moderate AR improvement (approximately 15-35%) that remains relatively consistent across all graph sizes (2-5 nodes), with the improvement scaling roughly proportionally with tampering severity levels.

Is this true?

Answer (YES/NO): NO